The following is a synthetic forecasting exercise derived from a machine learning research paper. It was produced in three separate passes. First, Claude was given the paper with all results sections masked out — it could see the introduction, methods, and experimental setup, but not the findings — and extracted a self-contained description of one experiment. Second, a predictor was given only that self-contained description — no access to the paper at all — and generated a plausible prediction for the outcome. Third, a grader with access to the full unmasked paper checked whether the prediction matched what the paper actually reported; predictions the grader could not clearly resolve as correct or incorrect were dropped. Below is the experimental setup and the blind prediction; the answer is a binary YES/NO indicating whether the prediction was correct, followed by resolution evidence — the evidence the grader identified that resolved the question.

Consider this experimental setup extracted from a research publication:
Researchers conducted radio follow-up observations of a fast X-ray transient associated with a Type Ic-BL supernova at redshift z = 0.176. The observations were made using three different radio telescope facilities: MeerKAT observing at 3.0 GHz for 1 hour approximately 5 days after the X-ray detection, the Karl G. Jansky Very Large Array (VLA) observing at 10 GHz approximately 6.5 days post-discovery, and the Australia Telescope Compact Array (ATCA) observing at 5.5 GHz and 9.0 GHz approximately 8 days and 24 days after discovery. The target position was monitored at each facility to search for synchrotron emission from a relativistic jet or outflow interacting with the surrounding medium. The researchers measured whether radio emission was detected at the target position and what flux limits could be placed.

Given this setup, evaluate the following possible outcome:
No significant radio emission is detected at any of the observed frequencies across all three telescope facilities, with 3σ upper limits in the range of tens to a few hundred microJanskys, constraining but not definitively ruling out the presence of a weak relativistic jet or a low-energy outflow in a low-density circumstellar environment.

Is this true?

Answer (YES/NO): YES